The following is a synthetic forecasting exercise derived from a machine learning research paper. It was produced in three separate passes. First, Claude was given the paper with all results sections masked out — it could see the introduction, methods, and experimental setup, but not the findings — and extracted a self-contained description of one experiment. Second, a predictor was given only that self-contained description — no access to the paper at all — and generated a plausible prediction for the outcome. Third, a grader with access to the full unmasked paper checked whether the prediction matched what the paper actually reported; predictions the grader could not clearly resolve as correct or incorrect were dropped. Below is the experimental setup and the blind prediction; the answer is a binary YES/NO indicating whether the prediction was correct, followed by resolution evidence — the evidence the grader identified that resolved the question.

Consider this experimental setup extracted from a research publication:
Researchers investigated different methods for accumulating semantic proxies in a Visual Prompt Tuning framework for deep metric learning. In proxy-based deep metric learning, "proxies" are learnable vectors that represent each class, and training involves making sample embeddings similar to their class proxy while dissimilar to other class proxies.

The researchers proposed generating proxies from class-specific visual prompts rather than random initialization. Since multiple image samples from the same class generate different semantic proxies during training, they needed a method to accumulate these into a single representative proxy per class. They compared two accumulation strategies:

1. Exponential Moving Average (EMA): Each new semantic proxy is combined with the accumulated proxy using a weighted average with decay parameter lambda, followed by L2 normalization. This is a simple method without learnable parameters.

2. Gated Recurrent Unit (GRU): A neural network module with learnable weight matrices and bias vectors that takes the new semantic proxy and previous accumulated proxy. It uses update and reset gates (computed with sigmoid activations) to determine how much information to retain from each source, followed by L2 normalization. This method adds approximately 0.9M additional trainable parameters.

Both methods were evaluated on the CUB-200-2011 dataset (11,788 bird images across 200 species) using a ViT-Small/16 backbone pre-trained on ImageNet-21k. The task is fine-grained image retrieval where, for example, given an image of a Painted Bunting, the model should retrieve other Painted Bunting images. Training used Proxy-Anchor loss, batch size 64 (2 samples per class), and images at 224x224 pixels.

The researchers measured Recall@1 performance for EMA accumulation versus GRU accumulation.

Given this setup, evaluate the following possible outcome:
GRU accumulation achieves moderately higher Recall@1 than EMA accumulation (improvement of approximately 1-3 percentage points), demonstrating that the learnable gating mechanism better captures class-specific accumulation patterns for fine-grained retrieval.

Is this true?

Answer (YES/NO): NO